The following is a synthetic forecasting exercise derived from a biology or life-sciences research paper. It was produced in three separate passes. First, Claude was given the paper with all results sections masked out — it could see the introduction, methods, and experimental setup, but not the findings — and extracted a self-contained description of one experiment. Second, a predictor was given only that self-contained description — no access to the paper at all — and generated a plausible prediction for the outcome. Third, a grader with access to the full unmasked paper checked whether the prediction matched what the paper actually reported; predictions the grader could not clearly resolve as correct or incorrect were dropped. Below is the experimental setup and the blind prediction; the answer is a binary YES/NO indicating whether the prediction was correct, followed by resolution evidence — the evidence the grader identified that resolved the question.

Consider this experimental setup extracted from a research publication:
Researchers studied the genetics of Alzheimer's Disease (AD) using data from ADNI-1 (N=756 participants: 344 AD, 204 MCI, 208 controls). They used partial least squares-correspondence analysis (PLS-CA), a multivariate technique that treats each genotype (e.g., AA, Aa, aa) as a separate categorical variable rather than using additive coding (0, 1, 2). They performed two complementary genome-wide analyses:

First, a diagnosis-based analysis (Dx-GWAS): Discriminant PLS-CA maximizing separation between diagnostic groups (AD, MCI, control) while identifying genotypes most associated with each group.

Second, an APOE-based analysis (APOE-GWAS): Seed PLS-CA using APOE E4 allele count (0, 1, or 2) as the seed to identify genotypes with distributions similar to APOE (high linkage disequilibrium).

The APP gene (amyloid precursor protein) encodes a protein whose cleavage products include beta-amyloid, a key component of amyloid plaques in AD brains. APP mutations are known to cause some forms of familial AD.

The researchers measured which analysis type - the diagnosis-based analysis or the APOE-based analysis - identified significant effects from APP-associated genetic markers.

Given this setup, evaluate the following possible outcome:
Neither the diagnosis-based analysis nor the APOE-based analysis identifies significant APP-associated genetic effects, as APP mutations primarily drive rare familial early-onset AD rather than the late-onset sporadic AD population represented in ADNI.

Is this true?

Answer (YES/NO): NO